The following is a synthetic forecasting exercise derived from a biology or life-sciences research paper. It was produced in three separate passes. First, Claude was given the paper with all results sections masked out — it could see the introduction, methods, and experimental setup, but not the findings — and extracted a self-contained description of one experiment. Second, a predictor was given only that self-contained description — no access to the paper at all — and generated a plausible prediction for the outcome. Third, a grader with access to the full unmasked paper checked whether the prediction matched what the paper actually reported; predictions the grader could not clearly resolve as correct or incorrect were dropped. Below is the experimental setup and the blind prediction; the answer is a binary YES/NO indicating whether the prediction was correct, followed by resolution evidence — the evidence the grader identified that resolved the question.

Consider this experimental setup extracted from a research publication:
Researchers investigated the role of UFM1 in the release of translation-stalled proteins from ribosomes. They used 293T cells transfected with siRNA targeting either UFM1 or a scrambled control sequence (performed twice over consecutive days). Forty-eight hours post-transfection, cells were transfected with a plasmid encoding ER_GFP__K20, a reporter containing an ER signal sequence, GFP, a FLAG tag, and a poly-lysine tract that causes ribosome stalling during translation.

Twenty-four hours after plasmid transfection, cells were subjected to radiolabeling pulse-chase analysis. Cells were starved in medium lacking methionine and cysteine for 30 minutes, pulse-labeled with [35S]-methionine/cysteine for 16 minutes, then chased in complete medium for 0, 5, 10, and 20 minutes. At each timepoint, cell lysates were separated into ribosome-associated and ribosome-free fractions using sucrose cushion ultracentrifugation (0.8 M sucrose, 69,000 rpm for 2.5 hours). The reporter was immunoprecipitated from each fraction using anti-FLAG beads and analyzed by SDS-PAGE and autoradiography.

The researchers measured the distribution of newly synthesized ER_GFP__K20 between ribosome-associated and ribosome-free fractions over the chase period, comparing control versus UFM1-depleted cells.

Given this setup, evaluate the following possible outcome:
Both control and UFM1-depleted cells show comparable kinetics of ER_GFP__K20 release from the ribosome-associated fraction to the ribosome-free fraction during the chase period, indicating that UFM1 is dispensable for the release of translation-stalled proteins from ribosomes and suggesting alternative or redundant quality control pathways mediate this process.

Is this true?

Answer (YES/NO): YES